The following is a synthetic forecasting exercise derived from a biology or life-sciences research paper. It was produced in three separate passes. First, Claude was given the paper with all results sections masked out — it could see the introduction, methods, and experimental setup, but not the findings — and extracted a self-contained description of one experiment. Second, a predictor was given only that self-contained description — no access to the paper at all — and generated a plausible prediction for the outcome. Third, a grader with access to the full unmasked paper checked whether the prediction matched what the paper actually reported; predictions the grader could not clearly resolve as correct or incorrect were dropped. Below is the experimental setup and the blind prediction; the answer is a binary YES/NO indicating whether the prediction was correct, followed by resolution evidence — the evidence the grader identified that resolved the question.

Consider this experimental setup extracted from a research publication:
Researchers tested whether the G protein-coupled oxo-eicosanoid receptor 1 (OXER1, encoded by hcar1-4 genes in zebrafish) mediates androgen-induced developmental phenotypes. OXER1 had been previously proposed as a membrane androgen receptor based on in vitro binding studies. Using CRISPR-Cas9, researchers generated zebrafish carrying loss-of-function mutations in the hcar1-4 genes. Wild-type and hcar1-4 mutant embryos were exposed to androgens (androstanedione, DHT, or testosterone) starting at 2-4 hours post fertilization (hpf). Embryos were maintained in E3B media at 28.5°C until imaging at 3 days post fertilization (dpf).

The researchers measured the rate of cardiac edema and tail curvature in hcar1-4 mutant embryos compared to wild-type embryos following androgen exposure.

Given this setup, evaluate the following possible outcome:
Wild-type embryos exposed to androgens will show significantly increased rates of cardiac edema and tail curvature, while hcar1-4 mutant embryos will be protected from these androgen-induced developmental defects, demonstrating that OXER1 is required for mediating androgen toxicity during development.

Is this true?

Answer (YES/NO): NO